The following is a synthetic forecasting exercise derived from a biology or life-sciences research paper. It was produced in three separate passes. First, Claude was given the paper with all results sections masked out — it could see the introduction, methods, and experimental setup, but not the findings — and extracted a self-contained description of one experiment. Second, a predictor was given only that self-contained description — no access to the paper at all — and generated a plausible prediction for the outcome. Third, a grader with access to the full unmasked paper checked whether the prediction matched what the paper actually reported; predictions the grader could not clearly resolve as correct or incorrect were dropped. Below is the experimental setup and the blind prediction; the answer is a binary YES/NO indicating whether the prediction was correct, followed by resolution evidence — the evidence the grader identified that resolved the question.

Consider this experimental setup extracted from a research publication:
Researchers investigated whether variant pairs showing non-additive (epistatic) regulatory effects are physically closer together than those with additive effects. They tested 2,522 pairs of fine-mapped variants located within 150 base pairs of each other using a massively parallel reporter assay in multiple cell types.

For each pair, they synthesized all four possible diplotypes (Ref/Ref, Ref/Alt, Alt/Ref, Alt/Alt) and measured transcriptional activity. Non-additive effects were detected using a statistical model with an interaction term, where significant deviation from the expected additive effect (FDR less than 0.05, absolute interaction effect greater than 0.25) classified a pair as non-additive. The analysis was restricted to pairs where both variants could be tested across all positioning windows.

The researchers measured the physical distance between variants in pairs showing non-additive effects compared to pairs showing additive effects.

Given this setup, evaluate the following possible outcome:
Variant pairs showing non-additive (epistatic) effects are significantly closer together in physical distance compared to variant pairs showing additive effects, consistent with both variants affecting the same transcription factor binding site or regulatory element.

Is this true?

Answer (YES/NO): YES